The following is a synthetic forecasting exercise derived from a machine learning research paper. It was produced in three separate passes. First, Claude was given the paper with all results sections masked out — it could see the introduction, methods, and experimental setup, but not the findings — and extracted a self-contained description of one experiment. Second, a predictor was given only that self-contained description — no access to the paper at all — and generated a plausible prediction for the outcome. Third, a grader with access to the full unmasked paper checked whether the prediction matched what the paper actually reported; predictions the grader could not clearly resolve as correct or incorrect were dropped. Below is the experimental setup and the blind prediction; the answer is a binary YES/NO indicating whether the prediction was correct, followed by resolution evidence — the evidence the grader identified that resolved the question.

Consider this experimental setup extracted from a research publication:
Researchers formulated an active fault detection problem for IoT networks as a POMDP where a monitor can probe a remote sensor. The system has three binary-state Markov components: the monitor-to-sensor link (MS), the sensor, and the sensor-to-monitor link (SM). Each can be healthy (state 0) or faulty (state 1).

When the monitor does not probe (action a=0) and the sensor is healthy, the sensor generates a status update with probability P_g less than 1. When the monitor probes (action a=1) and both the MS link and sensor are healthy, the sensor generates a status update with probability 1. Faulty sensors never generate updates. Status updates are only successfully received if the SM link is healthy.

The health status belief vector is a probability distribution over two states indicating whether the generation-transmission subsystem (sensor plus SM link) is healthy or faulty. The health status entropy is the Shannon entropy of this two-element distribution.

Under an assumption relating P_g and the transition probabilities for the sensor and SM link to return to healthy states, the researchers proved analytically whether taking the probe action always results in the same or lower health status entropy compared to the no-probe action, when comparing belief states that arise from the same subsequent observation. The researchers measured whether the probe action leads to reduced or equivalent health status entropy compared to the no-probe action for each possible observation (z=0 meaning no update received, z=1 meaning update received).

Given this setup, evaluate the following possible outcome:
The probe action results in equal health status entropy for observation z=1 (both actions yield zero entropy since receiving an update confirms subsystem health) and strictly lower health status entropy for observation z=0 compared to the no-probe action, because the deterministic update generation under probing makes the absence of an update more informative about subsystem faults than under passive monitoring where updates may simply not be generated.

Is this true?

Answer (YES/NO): NO